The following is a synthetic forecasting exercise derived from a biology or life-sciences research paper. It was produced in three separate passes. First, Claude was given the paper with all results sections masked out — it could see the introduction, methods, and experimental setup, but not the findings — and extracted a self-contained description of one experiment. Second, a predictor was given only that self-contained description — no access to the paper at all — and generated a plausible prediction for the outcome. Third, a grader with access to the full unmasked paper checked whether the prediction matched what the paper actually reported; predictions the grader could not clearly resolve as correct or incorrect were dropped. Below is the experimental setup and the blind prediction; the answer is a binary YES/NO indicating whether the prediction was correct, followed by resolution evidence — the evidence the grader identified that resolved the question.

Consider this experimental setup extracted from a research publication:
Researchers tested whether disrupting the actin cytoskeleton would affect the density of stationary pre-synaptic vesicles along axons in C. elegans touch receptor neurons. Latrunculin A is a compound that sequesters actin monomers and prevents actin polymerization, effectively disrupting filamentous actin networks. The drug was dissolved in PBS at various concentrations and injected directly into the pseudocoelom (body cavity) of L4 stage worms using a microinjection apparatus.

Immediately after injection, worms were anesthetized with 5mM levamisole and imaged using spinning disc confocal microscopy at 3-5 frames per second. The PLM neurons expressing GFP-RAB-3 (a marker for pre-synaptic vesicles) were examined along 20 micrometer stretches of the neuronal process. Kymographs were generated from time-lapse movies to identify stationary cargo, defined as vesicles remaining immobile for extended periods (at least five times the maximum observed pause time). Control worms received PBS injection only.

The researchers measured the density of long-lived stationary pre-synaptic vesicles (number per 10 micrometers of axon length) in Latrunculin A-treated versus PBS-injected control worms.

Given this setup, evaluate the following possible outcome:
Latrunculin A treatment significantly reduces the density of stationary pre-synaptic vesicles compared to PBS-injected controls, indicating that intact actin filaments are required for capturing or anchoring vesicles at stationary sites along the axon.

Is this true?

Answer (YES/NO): YES